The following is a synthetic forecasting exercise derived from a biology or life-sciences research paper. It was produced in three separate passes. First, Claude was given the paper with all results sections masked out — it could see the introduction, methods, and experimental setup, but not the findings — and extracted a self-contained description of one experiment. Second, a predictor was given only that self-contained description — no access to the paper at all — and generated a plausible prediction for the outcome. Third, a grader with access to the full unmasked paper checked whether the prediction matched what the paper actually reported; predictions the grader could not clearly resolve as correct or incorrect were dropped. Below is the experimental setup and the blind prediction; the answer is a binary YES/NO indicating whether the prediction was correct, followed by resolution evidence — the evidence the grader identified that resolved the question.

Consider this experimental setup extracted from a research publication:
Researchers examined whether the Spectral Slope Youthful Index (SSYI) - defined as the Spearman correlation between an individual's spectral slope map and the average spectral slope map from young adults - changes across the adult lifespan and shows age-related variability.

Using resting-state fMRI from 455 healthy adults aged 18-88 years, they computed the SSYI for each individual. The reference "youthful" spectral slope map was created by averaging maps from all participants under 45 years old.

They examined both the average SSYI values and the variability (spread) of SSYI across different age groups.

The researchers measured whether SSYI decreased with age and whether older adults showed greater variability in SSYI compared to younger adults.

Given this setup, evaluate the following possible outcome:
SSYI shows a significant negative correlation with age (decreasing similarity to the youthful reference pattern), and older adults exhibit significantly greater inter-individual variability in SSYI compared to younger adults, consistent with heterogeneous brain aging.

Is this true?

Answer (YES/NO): NO